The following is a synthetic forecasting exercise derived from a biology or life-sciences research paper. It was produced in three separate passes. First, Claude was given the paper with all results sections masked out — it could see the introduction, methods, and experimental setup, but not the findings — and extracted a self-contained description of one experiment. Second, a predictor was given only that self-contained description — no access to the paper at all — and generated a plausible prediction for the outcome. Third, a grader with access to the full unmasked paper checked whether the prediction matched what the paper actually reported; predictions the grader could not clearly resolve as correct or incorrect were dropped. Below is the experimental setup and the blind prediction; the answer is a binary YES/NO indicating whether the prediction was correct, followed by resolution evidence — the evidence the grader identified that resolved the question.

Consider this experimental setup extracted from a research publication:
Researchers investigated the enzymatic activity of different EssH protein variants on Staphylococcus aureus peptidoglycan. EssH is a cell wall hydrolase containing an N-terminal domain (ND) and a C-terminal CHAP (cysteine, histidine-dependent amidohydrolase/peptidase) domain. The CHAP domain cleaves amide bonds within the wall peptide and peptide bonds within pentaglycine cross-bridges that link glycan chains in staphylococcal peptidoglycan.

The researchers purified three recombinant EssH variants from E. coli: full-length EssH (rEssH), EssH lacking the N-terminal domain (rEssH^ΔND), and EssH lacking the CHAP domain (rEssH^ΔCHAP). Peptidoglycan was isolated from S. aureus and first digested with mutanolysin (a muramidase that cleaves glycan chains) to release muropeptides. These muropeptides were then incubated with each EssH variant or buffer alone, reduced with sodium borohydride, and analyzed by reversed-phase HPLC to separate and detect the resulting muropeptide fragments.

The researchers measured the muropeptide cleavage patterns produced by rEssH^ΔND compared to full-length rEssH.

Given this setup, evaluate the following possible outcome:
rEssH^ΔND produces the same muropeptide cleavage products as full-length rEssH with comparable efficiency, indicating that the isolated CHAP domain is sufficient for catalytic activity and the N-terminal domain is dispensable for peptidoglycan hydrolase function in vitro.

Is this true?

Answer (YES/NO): YES